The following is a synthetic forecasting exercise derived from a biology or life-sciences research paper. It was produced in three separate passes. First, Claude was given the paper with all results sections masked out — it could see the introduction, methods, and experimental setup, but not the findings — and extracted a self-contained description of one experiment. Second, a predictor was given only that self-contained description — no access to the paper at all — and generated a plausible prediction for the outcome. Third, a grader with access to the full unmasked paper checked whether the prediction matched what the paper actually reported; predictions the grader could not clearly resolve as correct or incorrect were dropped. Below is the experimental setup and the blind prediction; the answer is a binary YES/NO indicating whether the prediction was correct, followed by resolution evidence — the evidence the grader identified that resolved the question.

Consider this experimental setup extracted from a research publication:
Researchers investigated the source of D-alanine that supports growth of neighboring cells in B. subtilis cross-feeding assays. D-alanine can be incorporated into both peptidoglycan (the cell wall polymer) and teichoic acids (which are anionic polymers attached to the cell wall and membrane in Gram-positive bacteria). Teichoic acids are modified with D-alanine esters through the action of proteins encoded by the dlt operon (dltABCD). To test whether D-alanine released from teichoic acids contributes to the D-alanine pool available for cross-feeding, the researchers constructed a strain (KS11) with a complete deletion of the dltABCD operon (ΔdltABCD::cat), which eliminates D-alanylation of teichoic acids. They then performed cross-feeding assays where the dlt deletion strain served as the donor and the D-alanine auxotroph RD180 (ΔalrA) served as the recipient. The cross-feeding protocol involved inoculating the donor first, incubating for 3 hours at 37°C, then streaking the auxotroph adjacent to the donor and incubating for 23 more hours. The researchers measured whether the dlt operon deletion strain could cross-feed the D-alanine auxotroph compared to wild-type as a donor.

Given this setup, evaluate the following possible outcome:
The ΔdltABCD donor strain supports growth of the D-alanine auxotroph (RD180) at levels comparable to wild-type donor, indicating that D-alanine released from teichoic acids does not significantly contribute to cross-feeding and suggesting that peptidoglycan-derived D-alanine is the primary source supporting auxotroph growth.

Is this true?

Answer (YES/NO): NO